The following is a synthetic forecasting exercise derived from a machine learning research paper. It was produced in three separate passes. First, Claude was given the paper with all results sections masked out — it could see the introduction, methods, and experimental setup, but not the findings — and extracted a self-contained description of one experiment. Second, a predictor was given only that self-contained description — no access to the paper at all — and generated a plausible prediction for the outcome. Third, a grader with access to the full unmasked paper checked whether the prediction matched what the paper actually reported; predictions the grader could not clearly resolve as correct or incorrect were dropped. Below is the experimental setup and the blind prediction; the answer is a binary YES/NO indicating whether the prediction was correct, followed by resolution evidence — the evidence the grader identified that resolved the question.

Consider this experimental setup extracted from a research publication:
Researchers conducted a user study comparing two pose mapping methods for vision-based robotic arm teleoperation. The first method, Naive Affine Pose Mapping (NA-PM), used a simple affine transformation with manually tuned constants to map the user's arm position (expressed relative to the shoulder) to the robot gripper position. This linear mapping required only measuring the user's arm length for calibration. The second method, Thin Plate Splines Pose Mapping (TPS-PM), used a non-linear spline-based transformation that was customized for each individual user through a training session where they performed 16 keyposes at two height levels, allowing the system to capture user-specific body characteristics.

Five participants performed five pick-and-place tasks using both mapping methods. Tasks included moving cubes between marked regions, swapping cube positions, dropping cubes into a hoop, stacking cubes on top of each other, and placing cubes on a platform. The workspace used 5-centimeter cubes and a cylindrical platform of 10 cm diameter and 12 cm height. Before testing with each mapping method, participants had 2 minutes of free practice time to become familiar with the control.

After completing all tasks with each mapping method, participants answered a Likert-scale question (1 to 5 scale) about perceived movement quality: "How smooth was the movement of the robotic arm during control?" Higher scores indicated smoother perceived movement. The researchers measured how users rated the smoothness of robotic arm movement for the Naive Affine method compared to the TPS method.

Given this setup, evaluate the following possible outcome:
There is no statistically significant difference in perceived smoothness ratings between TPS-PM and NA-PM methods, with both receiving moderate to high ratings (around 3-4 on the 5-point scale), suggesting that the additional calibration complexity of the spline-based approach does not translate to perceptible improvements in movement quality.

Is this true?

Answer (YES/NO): NO